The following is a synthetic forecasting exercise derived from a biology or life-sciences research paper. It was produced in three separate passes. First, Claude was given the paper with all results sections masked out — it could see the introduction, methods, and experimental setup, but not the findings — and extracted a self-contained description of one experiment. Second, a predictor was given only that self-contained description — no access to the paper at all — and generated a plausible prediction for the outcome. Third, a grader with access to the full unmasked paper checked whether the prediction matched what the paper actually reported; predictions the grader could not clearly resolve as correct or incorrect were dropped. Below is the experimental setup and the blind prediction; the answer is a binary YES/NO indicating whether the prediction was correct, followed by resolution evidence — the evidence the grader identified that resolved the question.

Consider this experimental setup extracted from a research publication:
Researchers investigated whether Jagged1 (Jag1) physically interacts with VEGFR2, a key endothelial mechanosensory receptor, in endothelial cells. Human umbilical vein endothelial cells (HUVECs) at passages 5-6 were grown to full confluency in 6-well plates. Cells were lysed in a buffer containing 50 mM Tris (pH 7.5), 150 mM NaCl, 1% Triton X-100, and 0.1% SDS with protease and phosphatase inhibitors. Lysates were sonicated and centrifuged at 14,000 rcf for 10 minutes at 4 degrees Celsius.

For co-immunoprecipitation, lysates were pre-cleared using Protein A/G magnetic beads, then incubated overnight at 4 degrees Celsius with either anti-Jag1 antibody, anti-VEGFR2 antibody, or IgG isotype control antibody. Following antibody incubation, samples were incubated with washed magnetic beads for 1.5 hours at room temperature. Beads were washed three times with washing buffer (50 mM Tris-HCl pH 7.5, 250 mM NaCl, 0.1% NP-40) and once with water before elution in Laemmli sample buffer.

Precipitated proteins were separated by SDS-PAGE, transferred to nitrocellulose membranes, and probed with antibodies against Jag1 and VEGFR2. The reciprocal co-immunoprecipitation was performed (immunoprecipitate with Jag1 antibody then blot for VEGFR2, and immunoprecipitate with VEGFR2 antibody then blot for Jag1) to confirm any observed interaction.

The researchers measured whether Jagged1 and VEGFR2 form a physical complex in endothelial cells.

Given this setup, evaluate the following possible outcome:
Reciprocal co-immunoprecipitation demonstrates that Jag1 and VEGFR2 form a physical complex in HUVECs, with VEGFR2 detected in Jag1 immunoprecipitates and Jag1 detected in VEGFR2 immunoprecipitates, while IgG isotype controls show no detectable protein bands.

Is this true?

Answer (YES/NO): NO